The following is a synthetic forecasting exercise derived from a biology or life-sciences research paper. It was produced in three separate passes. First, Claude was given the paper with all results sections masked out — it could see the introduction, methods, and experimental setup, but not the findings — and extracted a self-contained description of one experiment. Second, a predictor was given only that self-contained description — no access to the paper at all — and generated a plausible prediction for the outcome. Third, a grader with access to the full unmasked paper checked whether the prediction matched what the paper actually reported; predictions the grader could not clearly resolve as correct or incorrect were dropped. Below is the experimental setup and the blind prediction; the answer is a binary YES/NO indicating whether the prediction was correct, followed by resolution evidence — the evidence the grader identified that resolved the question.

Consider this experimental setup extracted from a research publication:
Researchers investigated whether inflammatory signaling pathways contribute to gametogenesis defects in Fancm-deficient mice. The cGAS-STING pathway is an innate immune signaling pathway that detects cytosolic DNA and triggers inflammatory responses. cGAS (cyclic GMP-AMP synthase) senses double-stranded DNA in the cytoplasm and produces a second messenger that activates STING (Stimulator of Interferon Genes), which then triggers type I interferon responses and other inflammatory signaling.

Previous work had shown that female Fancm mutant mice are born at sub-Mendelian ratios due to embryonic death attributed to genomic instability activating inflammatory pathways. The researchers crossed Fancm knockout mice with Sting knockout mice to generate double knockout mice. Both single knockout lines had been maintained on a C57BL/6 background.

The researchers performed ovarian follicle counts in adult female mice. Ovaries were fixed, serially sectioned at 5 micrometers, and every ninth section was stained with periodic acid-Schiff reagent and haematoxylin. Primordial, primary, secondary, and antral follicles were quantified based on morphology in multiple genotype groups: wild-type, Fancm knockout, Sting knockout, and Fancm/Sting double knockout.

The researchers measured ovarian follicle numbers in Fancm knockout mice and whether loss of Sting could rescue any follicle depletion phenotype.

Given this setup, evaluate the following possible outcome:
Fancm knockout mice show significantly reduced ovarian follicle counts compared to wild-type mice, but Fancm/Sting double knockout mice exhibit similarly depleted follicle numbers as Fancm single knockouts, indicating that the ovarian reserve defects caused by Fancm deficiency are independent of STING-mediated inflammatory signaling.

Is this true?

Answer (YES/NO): YES